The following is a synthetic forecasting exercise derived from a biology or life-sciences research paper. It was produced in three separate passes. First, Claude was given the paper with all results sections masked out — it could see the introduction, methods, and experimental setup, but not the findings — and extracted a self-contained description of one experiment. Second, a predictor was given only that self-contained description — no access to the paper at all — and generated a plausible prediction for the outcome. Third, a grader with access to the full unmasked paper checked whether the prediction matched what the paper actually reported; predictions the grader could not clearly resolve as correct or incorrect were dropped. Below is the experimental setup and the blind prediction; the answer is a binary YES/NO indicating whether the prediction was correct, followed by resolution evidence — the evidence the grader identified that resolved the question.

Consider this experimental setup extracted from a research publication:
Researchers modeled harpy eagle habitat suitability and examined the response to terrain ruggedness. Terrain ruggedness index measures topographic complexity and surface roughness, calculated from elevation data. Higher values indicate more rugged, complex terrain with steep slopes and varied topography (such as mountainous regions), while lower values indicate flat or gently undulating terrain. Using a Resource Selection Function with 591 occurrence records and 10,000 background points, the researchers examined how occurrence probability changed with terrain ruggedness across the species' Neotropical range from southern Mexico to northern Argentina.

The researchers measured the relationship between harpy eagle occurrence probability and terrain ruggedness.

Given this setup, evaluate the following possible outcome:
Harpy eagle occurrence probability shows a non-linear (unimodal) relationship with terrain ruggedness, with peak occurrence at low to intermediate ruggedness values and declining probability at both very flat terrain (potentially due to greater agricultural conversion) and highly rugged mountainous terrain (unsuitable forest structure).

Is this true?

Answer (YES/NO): NO